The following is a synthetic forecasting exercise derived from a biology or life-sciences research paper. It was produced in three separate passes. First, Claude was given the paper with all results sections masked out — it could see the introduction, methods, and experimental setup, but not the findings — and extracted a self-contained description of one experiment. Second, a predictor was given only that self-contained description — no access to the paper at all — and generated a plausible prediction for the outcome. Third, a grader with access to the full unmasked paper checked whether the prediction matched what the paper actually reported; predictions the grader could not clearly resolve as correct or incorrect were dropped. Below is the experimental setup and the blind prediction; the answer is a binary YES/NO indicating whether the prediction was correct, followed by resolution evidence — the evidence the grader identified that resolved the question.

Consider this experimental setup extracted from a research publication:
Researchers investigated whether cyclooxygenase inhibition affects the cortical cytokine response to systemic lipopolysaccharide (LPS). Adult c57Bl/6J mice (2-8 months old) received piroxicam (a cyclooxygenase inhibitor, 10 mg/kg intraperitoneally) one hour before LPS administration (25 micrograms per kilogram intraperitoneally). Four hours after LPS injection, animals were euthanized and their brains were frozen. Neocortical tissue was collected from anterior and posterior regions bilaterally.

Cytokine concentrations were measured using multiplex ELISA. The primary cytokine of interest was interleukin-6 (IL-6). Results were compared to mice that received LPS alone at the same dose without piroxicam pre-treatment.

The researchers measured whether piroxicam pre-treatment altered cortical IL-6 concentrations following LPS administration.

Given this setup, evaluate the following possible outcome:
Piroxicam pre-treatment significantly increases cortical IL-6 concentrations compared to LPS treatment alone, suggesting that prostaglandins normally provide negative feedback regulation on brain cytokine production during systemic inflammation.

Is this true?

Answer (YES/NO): NO